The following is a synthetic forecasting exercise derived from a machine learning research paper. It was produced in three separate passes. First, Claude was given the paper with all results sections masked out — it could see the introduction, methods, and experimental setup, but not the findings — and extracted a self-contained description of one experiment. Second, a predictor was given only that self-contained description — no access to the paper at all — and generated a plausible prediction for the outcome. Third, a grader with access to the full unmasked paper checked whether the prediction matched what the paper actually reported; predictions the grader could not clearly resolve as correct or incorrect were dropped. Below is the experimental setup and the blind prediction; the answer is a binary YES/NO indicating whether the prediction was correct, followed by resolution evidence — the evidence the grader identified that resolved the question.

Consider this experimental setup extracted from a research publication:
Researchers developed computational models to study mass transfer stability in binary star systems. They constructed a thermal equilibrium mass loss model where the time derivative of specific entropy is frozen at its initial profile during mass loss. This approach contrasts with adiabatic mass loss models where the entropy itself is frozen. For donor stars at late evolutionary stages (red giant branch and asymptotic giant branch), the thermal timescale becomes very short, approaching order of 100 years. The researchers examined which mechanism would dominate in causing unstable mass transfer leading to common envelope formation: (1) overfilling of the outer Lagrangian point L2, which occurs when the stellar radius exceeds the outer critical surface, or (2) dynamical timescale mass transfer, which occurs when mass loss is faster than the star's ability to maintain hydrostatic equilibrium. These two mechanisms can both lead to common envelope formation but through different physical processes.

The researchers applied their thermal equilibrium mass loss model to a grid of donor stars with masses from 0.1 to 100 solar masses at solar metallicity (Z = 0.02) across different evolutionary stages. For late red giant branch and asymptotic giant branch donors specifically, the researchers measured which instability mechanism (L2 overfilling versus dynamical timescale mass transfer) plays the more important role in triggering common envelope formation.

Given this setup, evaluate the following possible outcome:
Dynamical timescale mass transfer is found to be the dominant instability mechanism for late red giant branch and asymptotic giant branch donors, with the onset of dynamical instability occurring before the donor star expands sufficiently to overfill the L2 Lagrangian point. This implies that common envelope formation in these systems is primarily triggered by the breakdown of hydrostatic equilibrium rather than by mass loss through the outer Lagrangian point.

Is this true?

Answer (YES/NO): NO